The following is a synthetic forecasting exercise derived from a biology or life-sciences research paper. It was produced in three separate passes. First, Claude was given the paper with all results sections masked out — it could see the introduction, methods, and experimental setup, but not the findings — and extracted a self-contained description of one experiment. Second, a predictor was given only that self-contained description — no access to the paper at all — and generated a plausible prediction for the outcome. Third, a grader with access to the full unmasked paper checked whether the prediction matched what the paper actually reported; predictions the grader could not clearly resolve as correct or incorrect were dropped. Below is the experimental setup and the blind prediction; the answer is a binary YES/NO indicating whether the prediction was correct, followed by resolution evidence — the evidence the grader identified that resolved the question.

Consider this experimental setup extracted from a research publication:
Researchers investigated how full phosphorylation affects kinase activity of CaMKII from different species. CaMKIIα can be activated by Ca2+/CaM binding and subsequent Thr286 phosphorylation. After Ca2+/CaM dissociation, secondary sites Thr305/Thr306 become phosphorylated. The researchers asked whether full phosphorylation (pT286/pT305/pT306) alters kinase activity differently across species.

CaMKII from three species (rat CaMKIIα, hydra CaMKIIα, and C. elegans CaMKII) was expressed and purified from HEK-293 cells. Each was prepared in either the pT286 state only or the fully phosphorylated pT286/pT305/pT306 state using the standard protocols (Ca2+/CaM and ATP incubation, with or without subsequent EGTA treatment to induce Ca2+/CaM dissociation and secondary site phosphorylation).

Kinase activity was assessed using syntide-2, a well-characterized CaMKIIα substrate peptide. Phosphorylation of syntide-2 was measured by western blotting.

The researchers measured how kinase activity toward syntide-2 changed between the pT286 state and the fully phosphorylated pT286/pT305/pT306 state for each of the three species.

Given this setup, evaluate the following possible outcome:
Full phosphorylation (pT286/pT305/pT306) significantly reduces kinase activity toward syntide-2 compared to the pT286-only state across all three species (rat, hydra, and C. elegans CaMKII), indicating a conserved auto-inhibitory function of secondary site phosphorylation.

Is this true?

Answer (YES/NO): NO